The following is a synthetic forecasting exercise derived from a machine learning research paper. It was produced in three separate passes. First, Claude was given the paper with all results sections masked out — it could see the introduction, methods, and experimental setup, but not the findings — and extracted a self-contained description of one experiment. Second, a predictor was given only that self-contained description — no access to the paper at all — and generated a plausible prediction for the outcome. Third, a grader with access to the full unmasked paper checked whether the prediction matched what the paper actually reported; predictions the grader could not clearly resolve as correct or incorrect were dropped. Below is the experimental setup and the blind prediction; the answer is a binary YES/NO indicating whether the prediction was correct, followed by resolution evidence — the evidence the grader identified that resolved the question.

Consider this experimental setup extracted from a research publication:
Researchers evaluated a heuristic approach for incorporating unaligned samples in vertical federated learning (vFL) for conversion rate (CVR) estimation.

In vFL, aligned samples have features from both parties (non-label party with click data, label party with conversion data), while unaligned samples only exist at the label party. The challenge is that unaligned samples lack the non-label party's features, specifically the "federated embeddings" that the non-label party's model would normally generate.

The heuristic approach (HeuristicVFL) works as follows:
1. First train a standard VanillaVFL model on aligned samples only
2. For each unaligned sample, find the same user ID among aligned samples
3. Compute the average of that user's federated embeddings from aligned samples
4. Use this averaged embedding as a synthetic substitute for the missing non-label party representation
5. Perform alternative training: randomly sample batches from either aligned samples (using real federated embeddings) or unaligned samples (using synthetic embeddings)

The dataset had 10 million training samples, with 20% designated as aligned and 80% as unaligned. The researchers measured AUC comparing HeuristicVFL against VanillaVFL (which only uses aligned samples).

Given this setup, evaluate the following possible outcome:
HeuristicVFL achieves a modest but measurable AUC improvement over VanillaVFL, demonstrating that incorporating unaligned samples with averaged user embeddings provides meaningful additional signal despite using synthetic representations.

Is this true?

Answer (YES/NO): YES